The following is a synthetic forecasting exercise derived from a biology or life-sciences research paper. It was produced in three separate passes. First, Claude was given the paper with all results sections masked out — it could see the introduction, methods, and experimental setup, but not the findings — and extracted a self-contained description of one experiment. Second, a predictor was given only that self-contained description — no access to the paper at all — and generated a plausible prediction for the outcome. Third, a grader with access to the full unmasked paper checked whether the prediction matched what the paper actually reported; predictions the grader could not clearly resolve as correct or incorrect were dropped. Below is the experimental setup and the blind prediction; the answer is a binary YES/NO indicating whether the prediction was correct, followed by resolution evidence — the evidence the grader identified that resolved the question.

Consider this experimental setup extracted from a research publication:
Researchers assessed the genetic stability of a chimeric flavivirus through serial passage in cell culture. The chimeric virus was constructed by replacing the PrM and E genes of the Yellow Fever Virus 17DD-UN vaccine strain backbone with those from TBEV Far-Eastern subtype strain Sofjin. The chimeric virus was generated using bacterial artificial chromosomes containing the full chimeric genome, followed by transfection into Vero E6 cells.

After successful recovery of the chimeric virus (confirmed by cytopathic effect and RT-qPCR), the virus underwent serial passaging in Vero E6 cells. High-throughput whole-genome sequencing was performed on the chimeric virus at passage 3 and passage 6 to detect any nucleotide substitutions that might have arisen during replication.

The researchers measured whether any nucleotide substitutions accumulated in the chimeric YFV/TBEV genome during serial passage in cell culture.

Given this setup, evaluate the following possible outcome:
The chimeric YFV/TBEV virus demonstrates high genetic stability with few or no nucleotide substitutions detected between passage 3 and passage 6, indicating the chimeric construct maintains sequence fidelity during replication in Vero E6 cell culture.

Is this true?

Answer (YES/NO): YES